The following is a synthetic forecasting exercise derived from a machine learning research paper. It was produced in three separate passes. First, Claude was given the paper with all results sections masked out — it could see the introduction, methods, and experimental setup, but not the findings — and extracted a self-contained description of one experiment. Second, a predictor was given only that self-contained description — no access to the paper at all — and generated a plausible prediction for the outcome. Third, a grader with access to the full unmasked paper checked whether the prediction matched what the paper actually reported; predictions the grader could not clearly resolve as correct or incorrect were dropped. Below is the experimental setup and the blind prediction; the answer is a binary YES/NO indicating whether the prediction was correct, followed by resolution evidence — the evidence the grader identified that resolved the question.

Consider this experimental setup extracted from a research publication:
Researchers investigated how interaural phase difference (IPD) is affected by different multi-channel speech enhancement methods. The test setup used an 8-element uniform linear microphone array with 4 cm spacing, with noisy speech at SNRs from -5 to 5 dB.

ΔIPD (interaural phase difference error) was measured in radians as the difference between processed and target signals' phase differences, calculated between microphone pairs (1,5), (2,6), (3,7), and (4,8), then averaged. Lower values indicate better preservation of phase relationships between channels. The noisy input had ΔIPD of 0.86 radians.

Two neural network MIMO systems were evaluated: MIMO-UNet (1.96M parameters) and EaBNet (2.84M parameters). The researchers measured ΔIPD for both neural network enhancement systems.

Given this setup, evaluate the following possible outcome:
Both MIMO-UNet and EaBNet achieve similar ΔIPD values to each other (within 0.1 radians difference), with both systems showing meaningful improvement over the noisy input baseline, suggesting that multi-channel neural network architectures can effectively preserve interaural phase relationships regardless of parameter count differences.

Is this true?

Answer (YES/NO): NO